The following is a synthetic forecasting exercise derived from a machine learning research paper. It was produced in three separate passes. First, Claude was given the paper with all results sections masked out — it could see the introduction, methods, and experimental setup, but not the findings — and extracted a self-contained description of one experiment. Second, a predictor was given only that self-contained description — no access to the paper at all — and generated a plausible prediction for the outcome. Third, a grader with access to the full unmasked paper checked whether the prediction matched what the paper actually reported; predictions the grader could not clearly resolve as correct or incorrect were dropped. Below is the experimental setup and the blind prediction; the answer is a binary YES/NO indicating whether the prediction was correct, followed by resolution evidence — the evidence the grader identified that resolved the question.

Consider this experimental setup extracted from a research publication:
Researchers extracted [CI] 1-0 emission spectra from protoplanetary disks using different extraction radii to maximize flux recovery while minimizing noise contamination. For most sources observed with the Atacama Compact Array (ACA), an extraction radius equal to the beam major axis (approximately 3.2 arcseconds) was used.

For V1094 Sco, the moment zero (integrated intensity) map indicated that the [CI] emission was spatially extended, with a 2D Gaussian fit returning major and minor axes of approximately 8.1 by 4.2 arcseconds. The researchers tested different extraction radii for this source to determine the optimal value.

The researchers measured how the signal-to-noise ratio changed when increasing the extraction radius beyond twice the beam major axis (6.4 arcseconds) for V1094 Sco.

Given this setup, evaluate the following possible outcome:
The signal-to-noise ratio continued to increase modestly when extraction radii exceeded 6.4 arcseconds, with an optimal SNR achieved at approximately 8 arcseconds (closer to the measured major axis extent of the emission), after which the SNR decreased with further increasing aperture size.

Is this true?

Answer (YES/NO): NO